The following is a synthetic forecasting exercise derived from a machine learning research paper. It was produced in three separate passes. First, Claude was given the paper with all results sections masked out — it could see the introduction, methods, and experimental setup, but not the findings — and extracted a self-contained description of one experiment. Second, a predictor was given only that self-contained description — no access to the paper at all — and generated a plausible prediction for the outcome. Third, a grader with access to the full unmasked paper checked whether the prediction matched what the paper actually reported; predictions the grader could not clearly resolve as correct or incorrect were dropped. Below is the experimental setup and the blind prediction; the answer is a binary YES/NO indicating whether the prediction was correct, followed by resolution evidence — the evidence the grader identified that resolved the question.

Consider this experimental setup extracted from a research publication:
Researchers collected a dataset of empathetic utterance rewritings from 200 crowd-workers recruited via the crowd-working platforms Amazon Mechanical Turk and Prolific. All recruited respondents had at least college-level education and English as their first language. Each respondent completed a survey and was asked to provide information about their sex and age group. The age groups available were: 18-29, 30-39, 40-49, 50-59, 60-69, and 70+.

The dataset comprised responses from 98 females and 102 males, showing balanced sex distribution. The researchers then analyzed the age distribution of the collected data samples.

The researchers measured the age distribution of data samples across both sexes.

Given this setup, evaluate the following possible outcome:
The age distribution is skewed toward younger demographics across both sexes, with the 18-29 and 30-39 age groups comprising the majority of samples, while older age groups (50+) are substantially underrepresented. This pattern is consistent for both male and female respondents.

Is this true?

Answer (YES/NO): NO